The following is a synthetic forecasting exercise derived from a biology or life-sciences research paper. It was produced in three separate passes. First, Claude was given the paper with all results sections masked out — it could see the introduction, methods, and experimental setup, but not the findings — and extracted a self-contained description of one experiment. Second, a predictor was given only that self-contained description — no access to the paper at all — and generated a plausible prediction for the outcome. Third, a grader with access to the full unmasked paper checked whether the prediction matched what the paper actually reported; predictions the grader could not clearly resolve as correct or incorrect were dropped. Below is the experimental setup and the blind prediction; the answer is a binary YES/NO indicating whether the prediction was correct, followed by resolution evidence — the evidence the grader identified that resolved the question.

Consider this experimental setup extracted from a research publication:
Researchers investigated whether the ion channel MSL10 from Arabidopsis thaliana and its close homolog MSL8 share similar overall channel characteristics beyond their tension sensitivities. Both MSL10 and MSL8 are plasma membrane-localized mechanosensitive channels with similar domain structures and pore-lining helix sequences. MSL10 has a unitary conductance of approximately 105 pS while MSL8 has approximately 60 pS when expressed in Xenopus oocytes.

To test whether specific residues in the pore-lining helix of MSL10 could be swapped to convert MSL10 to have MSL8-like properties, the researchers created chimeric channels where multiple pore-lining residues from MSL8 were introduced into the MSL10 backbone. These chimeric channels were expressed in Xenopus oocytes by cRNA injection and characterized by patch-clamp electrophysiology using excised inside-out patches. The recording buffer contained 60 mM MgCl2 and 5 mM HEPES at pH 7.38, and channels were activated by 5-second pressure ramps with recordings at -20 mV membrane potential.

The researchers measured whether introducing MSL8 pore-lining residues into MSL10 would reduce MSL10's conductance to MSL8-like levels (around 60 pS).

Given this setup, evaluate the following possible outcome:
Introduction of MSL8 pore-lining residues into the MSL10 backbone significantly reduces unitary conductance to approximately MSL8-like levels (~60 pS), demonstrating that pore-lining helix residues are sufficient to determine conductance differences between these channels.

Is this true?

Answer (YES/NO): NO